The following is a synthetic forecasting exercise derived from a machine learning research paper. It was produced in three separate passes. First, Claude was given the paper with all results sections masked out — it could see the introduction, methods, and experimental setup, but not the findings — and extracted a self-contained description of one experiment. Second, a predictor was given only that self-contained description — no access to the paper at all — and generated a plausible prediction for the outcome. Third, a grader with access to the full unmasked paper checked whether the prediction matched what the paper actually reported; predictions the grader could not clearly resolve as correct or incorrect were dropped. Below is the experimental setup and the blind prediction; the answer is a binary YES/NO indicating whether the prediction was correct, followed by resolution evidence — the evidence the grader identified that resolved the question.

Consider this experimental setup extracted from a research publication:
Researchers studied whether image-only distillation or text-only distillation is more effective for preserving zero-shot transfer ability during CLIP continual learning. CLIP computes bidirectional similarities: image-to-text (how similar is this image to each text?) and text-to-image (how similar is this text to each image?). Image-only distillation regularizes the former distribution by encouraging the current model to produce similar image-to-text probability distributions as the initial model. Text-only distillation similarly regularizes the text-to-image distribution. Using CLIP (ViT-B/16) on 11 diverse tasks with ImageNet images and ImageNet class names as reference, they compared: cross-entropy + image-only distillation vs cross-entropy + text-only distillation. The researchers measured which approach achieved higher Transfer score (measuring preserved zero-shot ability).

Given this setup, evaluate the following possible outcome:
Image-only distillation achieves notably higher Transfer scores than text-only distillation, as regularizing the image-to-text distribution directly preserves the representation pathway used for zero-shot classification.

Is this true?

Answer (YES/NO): NO